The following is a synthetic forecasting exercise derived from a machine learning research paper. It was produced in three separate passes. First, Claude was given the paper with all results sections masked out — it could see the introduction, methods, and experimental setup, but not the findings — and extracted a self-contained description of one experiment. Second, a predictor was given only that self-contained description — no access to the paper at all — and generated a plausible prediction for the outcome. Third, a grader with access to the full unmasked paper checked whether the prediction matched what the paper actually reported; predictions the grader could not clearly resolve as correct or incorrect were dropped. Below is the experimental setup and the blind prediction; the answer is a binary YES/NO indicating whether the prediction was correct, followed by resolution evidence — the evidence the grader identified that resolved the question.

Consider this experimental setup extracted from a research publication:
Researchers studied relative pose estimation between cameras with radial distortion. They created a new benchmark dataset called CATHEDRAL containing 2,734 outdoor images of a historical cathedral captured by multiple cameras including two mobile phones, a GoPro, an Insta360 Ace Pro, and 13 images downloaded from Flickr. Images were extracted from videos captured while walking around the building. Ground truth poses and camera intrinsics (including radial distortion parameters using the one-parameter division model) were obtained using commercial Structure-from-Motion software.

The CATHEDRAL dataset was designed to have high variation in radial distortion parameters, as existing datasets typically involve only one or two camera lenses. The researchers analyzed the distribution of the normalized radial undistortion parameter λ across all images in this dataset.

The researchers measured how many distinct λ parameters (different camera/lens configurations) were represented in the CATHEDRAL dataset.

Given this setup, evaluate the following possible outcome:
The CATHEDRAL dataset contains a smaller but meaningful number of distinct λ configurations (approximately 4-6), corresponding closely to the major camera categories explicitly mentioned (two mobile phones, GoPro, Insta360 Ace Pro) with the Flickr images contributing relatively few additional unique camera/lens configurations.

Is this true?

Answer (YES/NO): NO